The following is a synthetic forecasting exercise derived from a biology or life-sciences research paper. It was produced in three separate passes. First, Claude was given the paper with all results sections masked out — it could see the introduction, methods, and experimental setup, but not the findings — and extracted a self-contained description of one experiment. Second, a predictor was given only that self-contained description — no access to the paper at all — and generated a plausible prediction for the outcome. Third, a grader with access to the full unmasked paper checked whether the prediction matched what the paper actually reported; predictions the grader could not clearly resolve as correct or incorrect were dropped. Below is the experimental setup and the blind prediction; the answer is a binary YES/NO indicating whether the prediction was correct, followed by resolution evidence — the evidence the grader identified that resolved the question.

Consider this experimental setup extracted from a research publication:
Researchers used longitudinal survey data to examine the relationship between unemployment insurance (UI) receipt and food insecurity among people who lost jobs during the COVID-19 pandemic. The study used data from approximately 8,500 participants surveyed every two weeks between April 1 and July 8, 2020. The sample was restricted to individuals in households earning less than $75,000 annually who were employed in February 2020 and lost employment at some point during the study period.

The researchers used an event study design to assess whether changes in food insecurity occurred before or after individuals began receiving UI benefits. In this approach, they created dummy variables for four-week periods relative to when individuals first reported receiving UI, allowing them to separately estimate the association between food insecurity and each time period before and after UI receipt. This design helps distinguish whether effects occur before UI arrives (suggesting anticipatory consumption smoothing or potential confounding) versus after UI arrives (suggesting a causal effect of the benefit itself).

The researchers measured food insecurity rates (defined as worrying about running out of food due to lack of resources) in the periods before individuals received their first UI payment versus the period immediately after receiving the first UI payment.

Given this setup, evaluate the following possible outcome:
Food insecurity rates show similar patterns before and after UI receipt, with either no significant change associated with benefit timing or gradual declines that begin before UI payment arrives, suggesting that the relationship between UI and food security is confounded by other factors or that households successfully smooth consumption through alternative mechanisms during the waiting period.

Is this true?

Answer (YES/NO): NO